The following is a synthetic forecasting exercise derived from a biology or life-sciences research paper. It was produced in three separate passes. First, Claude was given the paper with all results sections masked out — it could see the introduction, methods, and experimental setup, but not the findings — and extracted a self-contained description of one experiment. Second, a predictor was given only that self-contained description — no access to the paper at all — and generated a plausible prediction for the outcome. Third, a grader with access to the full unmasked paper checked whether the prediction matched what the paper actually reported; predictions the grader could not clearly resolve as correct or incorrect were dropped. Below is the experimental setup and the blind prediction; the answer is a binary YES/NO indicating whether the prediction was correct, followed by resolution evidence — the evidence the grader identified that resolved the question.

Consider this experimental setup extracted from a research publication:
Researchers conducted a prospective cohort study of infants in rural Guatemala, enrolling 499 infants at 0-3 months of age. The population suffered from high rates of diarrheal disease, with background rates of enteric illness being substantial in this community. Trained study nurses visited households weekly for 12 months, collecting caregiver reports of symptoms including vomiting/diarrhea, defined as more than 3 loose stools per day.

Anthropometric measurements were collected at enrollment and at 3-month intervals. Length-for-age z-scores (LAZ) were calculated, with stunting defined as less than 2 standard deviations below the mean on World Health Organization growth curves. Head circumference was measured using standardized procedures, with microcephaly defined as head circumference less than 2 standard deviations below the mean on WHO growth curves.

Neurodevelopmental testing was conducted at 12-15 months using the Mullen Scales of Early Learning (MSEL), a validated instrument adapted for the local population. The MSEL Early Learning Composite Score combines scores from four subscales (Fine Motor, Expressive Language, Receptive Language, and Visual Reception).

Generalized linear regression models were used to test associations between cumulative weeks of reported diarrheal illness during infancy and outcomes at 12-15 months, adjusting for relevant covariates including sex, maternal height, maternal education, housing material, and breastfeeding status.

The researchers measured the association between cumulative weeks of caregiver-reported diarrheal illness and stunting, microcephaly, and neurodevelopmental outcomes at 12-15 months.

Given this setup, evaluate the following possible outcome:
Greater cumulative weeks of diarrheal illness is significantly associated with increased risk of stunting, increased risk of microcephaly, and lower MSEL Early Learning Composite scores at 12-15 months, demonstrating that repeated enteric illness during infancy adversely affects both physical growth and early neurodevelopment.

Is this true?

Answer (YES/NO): NO